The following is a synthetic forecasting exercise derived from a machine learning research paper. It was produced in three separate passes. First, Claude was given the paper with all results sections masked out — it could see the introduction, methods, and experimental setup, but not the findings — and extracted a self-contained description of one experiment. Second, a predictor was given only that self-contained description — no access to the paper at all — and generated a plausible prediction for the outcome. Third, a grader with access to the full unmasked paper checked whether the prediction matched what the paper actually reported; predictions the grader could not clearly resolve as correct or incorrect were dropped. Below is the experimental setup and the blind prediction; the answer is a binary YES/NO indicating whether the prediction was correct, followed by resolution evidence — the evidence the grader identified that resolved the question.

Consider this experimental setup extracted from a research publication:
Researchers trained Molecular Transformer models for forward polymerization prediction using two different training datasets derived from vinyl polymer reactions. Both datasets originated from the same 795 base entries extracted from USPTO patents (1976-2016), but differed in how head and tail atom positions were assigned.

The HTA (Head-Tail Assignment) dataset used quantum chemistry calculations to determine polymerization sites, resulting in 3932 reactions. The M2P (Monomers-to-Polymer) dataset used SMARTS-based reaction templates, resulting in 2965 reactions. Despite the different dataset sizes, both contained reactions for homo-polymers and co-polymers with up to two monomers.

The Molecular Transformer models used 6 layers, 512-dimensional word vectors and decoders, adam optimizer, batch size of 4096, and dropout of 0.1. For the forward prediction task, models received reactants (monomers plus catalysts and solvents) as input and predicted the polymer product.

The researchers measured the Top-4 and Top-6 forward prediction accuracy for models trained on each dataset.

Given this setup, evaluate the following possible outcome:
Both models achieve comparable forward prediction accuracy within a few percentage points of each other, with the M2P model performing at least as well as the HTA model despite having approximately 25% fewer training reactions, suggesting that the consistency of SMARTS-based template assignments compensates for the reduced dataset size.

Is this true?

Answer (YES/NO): YES